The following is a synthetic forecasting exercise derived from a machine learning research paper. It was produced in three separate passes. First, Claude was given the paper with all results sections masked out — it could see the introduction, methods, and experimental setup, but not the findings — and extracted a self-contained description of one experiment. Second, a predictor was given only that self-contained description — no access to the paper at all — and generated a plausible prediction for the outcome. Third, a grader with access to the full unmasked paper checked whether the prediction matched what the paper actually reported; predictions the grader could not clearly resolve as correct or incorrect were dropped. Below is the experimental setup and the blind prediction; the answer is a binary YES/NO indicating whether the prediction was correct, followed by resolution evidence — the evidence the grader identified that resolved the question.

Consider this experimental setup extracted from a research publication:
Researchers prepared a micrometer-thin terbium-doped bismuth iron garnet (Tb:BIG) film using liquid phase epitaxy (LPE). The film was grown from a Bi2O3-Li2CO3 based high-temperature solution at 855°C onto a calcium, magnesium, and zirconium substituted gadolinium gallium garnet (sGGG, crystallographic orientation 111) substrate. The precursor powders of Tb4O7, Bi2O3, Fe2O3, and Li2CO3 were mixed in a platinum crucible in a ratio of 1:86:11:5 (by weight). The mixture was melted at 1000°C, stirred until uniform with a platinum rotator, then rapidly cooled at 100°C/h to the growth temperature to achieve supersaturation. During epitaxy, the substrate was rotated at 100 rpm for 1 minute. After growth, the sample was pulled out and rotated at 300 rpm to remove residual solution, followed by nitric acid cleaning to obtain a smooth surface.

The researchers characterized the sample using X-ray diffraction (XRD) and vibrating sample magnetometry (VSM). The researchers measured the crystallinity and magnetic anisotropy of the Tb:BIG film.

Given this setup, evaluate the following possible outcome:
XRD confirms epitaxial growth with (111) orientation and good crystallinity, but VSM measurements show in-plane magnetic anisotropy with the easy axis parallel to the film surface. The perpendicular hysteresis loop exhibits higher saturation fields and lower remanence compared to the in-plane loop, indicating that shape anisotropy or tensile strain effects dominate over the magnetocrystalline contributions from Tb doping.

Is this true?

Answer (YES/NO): YES